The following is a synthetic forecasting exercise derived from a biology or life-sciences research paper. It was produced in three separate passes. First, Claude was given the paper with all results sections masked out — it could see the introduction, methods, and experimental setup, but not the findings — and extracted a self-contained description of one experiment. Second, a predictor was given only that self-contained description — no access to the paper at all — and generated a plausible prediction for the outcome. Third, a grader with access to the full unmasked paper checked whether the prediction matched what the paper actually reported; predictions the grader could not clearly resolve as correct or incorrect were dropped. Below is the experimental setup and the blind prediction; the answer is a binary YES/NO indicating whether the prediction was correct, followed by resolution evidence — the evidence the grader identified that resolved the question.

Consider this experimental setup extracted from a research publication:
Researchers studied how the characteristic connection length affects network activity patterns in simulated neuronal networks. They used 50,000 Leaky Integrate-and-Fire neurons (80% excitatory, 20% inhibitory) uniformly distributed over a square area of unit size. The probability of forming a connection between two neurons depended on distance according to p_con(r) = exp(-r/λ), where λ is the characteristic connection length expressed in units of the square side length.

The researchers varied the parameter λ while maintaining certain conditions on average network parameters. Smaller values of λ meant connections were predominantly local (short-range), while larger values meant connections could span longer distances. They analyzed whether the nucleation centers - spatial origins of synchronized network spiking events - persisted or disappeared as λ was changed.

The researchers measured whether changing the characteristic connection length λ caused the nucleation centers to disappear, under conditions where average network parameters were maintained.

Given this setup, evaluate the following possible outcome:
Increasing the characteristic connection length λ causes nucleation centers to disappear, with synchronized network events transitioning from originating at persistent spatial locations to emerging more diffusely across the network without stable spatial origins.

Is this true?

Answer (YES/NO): NO